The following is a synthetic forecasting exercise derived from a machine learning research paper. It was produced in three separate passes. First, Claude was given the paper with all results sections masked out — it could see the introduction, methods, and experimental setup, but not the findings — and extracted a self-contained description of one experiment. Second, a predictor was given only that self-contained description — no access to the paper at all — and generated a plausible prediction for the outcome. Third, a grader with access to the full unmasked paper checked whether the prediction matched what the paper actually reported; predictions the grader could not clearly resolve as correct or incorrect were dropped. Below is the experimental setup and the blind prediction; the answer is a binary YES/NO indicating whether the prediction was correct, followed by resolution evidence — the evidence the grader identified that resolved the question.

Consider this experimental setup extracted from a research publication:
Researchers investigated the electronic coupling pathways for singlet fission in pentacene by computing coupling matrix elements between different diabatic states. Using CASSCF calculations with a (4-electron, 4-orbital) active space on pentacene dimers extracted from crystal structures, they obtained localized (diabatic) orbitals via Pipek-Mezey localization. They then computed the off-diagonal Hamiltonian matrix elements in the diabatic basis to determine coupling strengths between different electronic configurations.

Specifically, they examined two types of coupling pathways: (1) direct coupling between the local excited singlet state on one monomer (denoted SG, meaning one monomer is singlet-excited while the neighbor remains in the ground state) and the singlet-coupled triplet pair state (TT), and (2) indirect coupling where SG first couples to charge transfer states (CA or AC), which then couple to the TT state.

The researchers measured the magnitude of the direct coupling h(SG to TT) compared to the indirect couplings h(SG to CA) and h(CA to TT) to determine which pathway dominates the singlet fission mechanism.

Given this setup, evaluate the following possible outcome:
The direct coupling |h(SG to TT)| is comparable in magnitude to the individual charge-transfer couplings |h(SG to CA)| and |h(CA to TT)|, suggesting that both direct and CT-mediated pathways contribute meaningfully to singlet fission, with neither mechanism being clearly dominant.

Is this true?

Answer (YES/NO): NO